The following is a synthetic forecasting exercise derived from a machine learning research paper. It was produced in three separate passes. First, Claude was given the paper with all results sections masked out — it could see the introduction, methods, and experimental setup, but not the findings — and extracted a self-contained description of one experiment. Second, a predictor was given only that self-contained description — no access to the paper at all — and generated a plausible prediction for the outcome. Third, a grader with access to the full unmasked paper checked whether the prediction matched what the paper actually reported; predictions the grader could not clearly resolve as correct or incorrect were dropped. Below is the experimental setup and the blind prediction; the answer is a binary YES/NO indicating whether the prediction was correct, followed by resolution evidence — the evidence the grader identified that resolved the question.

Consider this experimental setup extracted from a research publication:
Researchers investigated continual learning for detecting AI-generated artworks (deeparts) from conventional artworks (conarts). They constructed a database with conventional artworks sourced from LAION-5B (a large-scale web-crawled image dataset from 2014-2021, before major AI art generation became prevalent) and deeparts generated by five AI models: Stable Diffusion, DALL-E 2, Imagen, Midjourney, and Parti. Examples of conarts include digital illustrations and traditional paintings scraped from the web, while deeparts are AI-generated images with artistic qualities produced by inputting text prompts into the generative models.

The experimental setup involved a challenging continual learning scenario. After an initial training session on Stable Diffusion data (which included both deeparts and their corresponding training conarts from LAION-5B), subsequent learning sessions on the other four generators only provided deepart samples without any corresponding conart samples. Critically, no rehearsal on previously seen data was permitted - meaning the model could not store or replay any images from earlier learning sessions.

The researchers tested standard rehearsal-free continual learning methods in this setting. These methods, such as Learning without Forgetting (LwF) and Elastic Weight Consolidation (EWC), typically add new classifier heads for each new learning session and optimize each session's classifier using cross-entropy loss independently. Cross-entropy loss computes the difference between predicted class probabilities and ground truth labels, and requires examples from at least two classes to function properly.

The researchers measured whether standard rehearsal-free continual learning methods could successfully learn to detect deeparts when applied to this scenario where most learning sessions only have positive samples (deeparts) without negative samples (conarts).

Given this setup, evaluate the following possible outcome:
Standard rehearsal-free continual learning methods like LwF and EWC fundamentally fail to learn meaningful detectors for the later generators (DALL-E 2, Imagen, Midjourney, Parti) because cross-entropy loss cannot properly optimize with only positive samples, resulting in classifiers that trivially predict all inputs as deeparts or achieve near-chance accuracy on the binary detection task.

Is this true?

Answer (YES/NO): YES